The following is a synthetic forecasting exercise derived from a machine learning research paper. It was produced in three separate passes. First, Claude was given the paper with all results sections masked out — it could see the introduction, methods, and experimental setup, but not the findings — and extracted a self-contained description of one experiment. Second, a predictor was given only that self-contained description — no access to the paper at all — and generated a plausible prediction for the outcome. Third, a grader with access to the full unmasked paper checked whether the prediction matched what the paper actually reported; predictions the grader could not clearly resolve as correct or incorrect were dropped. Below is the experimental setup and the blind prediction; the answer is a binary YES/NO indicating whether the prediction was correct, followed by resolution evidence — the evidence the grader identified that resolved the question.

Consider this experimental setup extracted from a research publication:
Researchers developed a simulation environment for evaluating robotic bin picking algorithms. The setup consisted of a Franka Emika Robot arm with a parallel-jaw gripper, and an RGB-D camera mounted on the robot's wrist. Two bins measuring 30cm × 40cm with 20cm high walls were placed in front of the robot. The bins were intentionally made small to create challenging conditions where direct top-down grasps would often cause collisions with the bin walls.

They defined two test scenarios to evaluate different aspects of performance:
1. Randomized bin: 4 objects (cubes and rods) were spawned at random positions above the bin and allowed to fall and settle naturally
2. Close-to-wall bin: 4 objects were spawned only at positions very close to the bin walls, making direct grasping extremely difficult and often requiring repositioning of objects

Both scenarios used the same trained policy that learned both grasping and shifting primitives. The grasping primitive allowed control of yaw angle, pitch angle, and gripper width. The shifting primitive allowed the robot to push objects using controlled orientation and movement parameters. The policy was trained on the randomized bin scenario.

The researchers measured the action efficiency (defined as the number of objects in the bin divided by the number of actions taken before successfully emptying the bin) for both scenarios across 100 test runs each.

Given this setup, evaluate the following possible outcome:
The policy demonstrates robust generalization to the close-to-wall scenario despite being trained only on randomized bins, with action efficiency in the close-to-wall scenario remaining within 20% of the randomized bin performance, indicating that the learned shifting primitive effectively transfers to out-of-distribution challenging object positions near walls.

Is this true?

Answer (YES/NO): NO